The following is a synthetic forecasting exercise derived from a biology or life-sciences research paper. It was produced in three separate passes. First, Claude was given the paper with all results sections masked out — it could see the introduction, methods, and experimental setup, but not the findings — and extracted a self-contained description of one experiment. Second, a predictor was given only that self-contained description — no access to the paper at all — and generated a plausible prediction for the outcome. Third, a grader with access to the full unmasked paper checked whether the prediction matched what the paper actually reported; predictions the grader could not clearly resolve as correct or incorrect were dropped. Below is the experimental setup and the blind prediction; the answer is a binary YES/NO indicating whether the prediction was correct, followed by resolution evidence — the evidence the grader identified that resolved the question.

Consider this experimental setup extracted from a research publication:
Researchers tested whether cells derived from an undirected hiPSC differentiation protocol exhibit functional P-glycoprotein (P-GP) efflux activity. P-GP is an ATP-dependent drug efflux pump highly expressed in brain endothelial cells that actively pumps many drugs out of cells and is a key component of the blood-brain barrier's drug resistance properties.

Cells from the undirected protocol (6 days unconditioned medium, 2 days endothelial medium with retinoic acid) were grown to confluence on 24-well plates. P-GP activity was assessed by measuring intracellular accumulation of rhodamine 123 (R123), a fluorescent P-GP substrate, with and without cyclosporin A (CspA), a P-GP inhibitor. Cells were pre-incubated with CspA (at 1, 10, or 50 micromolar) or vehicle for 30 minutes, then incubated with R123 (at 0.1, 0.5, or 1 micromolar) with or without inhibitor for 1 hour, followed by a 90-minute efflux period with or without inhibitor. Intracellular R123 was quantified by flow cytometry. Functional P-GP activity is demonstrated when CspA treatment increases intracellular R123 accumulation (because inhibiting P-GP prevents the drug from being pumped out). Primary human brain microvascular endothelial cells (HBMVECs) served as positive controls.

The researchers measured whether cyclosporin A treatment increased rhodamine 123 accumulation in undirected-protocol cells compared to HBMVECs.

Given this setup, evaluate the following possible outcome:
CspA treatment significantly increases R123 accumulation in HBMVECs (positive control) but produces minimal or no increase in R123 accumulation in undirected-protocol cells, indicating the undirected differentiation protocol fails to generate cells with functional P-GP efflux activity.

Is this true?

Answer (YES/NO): NO